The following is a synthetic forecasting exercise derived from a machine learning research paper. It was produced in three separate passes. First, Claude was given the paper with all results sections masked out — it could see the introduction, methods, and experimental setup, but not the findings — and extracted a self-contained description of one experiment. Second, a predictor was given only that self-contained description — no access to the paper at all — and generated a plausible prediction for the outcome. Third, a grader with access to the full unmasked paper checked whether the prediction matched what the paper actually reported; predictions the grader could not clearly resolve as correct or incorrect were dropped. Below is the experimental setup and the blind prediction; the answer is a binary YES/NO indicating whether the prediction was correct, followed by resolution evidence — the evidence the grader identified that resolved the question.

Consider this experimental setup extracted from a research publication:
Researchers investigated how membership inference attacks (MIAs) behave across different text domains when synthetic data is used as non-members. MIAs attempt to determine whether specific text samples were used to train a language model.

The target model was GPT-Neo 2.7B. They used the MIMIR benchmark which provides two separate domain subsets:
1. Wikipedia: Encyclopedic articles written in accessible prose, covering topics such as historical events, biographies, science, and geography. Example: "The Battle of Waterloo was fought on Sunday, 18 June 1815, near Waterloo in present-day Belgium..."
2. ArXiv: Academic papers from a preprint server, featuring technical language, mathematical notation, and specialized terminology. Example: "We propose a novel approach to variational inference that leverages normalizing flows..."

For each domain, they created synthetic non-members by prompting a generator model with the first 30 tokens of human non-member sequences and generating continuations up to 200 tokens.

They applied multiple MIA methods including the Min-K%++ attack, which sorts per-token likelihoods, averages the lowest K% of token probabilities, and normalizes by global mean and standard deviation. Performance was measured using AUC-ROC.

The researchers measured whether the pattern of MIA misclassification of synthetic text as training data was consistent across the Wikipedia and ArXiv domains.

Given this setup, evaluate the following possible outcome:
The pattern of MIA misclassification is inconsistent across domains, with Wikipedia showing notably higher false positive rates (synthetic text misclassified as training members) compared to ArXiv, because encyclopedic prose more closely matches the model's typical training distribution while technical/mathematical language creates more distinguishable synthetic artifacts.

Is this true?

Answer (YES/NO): NO